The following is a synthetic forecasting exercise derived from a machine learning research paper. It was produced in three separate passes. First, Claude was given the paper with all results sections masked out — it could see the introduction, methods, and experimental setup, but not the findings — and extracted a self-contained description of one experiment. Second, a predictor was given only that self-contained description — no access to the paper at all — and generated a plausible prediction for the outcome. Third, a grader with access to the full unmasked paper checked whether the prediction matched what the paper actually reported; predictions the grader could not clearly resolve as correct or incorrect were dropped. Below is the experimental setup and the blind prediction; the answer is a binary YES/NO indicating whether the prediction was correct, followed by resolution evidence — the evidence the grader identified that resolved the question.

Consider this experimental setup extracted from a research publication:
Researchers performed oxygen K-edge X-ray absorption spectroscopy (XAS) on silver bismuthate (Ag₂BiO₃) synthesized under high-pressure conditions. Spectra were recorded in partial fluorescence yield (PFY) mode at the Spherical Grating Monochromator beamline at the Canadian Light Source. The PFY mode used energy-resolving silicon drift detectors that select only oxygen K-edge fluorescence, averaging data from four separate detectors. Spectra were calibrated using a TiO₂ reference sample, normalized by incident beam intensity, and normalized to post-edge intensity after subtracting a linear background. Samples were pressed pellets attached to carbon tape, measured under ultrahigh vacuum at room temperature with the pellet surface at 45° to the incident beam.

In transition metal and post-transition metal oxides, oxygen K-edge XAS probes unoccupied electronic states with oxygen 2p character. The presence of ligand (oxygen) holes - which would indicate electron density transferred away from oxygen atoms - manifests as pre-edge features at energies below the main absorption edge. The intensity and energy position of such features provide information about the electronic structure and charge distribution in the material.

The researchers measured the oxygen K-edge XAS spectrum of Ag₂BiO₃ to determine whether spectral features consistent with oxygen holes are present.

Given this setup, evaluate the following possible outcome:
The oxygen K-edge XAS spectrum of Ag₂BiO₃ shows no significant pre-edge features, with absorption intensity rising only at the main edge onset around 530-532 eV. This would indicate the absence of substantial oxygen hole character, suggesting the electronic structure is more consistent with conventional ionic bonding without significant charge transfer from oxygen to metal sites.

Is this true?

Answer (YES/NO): NO